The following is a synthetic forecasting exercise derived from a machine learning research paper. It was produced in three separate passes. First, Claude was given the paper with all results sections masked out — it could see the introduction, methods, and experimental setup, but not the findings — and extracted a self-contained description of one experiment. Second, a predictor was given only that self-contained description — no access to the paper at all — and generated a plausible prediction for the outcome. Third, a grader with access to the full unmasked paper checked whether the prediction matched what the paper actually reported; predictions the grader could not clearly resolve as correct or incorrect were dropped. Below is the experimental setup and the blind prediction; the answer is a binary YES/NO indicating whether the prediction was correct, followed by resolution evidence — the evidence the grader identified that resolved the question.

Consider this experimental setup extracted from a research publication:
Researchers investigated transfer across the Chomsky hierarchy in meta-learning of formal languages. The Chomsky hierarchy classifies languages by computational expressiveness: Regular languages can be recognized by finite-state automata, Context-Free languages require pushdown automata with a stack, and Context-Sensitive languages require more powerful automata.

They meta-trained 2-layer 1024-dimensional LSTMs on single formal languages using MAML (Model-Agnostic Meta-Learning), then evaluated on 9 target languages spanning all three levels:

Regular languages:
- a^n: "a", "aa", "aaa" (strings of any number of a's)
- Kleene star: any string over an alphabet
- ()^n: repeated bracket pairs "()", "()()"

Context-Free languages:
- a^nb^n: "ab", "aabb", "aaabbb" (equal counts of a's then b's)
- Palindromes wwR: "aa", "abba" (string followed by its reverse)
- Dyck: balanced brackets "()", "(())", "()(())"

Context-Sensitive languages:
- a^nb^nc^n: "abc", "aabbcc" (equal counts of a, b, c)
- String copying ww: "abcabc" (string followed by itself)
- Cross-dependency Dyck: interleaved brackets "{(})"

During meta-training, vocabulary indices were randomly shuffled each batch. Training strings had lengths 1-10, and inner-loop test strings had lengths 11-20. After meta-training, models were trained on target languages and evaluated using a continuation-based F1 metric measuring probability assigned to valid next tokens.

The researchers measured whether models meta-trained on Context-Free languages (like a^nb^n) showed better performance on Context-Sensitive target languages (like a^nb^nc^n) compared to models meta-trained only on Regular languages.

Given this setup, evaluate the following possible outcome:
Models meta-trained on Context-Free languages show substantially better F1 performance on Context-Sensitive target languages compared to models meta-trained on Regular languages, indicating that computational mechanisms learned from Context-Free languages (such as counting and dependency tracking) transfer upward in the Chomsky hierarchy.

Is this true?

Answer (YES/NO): YES